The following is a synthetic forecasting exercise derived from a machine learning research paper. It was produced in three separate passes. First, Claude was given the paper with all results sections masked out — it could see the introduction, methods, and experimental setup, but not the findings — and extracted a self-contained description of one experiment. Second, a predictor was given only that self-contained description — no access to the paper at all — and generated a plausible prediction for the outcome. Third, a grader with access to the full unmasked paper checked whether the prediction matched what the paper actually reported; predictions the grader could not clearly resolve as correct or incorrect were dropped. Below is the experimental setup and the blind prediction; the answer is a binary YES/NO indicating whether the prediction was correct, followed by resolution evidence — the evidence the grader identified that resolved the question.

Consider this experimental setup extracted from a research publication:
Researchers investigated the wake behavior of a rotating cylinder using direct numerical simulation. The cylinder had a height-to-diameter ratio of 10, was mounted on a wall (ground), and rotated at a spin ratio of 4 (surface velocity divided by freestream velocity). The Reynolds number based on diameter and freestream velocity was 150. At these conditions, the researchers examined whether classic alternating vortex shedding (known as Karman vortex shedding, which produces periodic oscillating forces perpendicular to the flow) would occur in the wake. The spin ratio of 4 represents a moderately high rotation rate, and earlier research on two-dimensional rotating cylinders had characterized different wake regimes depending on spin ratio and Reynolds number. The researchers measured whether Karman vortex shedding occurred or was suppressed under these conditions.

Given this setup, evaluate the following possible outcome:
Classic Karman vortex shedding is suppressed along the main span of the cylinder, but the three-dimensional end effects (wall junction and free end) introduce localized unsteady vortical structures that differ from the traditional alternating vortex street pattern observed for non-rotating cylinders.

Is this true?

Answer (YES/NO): YES